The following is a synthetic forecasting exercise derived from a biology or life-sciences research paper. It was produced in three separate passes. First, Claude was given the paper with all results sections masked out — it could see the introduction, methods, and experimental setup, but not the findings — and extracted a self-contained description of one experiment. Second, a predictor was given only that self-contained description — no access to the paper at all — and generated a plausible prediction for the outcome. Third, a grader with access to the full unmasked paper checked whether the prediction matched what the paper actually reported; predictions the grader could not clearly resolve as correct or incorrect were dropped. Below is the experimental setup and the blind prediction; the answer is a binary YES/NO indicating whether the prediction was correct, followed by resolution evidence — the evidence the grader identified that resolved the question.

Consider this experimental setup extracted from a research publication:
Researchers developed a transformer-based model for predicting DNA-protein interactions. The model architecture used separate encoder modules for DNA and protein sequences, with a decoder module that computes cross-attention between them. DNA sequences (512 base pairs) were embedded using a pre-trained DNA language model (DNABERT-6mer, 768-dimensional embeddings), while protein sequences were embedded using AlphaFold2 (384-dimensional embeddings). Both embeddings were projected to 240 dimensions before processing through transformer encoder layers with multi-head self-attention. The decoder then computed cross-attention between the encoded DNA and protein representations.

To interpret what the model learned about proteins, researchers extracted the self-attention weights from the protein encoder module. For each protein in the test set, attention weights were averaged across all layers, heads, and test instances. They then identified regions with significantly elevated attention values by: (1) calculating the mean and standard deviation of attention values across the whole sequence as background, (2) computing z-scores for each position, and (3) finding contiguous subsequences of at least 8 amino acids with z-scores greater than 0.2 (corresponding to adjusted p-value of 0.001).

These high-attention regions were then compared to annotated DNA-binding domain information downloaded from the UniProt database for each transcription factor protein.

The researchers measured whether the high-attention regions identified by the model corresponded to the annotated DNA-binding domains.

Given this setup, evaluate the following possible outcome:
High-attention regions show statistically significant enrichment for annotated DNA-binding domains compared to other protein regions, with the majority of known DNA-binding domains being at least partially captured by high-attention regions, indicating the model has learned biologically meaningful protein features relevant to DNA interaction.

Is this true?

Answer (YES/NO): YES